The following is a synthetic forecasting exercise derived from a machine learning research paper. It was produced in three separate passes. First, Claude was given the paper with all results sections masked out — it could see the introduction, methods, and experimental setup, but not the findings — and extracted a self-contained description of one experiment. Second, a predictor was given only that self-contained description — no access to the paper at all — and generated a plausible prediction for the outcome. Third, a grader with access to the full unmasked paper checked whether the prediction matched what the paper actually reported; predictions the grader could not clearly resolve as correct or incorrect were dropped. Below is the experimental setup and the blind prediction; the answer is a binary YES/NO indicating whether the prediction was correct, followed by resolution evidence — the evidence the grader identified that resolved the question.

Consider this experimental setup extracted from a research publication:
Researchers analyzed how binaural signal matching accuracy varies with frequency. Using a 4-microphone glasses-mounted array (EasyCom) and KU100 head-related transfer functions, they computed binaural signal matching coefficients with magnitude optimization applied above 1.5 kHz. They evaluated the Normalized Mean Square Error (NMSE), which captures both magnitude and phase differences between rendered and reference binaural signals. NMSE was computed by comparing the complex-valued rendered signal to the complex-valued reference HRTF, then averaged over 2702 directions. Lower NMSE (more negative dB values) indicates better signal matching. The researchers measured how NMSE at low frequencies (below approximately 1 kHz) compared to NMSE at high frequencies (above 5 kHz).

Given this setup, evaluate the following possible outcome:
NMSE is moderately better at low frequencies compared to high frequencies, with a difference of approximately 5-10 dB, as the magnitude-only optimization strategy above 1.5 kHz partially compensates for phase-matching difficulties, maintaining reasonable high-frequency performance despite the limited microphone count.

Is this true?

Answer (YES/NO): YES